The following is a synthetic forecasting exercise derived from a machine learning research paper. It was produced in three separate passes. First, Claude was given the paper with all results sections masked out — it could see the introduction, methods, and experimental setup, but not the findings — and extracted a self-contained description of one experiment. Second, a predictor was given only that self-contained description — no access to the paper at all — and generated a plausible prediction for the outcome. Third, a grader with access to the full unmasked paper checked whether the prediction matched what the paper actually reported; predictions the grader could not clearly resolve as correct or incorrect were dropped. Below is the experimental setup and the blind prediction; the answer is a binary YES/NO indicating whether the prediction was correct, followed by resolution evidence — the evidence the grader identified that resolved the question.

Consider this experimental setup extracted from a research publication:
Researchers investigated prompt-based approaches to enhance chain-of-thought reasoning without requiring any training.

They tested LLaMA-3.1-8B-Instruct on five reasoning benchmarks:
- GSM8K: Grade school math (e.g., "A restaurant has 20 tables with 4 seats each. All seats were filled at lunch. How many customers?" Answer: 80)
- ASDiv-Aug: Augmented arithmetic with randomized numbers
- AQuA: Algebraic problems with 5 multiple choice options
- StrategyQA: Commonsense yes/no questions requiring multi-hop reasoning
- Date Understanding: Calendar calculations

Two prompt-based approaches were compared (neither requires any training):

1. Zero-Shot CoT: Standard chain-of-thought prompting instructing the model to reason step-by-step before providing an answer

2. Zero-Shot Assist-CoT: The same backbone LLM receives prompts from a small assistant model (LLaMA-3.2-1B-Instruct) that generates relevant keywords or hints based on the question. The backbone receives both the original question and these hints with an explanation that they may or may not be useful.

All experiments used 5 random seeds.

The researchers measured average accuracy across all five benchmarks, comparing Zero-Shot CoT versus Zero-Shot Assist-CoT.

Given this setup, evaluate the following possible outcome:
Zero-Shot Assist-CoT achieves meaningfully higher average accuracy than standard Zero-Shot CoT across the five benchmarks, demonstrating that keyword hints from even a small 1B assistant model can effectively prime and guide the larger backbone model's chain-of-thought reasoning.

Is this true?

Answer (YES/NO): YES